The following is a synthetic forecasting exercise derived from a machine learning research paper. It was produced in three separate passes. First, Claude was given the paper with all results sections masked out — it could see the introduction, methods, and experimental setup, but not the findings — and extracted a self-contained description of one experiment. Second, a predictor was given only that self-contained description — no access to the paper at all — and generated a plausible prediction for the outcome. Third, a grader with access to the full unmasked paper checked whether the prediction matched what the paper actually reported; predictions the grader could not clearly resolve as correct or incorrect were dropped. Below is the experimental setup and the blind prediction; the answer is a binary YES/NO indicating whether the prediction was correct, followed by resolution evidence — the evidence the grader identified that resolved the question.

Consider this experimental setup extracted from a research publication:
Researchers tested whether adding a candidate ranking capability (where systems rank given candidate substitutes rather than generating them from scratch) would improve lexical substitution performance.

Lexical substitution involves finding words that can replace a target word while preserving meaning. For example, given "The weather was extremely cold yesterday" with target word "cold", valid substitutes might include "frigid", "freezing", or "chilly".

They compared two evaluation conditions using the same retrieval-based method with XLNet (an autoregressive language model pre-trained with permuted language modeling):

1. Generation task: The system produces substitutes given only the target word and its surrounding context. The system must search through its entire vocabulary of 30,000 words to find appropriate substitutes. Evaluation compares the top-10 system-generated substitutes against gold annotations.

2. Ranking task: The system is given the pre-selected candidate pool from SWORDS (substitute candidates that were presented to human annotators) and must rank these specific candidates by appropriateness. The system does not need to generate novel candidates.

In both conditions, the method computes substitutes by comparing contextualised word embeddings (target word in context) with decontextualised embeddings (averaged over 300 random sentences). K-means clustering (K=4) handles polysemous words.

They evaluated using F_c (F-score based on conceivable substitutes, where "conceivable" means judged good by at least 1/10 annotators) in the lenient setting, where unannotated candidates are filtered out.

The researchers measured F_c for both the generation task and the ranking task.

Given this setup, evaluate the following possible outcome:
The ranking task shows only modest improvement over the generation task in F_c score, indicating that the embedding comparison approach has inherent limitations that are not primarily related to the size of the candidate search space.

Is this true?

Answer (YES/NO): NO